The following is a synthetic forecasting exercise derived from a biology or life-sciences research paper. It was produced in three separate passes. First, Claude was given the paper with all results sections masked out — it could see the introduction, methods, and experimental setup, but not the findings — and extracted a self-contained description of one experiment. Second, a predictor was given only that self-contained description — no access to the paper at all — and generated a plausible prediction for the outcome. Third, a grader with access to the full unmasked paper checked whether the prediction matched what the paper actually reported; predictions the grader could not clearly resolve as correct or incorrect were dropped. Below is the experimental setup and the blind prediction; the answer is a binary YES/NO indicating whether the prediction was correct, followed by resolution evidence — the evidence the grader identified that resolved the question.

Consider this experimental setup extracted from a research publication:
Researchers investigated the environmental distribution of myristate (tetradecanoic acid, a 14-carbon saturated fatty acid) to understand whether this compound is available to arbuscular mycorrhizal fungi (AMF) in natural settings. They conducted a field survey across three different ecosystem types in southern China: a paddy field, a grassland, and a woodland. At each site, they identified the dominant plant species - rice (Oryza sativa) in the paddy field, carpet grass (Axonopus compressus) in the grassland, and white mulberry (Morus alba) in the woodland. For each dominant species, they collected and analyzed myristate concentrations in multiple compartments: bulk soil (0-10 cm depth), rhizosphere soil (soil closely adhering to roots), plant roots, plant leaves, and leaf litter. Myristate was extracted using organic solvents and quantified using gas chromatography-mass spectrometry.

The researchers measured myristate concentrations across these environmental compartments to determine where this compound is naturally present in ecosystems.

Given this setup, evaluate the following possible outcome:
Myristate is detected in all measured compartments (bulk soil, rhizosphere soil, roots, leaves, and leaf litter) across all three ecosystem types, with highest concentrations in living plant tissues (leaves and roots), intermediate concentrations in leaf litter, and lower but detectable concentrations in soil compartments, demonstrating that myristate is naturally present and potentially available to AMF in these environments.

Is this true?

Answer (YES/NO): YES